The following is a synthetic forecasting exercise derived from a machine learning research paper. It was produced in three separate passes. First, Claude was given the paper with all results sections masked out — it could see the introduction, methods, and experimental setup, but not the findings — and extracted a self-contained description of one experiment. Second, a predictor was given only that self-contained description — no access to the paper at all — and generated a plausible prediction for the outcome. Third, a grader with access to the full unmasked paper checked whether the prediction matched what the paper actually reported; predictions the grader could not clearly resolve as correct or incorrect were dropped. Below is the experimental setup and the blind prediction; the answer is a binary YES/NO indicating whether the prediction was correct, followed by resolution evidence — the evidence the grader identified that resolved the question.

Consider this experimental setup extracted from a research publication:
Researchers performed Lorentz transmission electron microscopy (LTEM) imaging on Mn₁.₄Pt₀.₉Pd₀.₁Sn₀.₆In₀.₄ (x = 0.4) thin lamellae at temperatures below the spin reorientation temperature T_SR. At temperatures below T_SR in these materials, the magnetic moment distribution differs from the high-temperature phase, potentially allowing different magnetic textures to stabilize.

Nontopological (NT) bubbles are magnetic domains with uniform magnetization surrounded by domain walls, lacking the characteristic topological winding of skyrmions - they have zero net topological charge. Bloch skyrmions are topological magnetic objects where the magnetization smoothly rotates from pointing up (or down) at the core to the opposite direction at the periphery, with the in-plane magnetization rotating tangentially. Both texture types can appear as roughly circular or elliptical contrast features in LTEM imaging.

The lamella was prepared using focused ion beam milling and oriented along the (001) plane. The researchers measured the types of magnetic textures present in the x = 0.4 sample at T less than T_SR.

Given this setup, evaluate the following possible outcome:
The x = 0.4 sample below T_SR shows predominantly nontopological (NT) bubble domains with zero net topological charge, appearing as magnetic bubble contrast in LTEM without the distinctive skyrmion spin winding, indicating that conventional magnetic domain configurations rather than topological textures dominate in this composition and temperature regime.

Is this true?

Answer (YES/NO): NO